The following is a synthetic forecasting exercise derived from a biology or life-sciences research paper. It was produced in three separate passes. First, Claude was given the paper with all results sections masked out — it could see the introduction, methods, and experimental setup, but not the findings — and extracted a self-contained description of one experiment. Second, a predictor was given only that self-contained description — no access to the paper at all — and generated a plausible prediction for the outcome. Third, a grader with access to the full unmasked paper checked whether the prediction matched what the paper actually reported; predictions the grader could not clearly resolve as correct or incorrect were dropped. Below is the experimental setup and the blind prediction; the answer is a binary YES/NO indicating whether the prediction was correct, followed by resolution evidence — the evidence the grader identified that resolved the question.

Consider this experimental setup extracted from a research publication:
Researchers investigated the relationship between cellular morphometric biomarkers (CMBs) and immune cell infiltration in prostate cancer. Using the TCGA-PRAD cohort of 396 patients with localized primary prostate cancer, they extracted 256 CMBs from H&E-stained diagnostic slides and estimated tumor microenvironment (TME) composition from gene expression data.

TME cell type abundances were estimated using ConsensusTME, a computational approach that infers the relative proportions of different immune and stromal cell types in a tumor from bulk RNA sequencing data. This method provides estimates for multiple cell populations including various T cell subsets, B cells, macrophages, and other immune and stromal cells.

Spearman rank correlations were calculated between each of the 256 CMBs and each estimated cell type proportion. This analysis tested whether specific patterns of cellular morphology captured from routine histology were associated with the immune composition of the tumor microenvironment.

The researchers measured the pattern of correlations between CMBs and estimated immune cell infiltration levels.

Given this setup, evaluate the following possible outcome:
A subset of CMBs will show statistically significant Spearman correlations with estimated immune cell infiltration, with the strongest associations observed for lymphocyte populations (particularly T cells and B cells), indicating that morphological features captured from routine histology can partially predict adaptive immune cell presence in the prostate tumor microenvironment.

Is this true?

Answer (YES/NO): NO